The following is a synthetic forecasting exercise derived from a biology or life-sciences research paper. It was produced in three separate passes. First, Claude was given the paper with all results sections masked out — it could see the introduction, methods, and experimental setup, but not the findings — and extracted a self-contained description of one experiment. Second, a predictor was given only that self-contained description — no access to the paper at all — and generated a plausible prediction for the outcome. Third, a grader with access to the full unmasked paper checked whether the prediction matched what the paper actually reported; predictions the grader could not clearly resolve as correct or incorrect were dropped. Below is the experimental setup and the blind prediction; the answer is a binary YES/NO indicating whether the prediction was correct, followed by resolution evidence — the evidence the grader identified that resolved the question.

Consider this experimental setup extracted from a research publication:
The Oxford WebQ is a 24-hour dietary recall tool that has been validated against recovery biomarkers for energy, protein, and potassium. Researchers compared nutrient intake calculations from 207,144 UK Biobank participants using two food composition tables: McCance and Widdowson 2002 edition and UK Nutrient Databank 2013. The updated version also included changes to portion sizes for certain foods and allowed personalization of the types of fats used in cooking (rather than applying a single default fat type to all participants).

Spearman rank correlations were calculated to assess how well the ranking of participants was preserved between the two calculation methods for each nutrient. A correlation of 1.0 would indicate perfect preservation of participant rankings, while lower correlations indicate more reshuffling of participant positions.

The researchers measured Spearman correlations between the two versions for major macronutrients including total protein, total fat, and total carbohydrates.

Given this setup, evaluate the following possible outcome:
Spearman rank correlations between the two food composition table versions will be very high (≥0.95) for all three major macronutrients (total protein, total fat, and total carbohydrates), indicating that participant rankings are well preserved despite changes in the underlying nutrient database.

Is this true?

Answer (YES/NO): YES